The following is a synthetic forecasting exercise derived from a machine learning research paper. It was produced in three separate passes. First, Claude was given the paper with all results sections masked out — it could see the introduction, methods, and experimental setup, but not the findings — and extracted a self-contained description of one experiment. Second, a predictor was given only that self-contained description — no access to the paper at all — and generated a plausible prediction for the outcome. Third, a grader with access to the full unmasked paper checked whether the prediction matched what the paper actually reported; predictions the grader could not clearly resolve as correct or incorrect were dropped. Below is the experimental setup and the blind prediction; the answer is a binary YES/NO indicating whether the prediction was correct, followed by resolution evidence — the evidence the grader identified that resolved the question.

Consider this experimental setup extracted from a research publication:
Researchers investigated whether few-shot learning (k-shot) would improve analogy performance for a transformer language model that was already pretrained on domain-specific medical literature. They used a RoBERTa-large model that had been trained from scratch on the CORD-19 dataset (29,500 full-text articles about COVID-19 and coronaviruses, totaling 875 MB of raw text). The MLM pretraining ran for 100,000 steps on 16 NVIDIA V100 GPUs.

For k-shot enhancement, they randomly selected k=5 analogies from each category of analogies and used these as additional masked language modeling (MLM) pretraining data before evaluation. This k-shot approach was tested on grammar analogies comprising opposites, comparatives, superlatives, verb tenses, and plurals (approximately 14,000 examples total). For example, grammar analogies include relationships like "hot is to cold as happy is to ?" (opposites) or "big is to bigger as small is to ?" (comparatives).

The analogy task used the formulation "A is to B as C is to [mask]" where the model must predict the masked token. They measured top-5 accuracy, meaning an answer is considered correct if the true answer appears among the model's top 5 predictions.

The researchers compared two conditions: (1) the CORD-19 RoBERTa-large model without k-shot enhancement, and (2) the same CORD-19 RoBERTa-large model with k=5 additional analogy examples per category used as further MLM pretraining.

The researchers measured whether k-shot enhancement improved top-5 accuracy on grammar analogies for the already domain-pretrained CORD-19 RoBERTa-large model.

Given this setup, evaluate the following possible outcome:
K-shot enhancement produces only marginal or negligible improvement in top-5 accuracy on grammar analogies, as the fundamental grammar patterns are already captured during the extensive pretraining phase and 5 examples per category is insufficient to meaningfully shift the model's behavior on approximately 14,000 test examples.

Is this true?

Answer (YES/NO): NO